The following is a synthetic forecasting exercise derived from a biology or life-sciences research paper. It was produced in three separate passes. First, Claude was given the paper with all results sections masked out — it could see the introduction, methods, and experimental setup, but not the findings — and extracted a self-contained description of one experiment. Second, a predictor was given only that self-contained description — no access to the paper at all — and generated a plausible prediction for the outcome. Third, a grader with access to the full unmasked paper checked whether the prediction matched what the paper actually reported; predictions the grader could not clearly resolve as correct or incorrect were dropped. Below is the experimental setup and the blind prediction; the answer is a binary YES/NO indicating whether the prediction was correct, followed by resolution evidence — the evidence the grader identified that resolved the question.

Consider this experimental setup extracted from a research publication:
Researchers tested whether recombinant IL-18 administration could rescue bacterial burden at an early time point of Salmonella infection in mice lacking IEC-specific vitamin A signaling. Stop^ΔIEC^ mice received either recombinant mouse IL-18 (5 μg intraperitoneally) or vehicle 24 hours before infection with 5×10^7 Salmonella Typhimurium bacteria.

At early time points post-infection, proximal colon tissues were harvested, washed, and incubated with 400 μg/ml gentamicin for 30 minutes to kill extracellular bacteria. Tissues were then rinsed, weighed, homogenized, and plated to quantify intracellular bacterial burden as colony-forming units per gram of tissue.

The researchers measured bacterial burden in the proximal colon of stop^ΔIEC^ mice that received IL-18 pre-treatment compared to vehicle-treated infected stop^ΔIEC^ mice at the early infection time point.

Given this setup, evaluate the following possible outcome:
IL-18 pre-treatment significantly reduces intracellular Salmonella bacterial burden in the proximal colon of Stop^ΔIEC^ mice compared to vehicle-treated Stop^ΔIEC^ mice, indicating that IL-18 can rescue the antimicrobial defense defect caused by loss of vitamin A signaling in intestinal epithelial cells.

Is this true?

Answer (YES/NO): YES